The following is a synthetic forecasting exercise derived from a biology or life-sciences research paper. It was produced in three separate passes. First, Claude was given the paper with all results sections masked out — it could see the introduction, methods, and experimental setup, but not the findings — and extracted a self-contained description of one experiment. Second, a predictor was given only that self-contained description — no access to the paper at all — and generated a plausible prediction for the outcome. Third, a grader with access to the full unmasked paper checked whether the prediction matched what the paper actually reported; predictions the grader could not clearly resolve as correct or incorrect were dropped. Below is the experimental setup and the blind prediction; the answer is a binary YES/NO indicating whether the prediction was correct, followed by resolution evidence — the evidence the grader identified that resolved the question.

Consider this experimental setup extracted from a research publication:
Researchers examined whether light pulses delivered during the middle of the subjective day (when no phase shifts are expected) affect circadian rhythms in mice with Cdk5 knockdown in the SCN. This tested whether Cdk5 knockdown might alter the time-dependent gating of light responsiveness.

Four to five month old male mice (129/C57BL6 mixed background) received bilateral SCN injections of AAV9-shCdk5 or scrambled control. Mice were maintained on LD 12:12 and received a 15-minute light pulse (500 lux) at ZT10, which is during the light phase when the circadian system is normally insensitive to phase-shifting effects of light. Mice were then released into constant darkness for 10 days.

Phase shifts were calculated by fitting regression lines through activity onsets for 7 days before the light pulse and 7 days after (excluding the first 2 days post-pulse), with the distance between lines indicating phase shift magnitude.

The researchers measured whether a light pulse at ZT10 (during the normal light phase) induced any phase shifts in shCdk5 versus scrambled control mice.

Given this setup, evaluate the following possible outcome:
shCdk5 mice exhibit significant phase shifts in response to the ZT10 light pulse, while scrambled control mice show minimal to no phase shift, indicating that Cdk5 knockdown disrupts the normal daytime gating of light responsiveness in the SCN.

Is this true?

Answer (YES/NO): NO